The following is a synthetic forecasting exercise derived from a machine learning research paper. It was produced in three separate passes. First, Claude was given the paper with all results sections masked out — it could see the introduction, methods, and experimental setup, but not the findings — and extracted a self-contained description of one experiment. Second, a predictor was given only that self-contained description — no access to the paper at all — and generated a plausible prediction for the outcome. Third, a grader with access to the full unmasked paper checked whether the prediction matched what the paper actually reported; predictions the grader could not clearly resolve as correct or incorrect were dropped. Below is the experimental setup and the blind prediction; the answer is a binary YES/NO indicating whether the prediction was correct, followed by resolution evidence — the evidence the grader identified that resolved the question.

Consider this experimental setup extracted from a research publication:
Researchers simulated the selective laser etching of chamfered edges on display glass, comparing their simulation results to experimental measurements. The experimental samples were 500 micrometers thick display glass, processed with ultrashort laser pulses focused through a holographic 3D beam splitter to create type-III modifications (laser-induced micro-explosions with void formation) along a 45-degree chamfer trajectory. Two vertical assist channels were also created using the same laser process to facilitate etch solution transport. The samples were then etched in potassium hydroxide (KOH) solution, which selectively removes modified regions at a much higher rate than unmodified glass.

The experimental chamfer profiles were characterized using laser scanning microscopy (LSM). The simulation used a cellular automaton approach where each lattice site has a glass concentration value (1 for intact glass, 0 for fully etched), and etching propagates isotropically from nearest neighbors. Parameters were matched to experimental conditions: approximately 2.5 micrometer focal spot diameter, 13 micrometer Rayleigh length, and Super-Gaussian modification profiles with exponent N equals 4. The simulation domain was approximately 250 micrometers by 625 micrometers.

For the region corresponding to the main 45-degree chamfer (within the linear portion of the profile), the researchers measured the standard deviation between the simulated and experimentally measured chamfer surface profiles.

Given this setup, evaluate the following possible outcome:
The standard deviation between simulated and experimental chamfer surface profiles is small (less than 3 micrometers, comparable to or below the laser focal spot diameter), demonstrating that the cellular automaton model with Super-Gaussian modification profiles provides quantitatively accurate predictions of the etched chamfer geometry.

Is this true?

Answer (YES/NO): YES